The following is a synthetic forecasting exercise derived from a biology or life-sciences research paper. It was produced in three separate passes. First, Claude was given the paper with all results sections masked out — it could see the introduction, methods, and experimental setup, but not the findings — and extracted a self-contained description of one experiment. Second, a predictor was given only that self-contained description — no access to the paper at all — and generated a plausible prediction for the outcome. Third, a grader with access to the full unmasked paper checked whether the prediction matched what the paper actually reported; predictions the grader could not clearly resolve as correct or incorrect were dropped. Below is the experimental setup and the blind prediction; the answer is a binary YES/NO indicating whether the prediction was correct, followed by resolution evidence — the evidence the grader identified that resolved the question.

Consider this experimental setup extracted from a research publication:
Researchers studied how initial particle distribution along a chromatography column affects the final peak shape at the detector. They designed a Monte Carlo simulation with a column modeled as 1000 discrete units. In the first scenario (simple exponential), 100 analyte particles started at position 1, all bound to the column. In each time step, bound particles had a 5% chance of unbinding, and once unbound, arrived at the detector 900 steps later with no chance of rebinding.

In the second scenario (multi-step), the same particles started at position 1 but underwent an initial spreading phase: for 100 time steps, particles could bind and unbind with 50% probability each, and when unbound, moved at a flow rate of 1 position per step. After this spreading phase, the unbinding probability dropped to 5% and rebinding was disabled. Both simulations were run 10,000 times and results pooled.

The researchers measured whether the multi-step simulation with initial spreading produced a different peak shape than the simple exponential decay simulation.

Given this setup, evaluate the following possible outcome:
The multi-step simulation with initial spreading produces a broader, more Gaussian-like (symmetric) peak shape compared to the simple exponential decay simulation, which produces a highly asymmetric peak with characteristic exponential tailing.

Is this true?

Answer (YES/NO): NO